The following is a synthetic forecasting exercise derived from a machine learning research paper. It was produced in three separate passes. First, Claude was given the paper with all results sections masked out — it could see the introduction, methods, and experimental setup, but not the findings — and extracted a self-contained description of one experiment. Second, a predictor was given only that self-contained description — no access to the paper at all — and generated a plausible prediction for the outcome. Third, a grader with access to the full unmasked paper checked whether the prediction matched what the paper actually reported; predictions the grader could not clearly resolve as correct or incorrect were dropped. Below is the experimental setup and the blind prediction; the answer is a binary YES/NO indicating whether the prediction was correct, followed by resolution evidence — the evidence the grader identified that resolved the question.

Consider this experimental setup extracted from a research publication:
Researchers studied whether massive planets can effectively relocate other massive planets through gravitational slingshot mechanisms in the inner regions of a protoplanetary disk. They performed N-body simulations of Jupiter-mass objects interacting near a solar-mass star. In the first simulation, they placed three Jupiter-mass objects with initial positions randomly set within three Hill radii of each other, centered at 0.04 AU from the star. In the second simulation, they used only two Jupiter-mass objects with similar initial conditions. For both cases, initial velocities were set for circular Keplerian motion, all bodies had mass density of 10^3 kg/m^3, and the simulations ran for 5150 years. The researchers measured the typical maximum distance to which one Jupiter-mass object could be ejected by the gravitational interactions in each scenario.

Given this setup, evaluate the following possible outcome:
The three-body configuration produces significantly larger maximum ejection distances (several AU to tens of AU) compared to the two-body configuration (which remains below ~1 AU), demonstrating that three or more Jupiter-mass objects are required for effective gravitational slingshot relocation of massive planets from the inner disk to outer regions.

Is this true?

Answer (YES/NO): NO